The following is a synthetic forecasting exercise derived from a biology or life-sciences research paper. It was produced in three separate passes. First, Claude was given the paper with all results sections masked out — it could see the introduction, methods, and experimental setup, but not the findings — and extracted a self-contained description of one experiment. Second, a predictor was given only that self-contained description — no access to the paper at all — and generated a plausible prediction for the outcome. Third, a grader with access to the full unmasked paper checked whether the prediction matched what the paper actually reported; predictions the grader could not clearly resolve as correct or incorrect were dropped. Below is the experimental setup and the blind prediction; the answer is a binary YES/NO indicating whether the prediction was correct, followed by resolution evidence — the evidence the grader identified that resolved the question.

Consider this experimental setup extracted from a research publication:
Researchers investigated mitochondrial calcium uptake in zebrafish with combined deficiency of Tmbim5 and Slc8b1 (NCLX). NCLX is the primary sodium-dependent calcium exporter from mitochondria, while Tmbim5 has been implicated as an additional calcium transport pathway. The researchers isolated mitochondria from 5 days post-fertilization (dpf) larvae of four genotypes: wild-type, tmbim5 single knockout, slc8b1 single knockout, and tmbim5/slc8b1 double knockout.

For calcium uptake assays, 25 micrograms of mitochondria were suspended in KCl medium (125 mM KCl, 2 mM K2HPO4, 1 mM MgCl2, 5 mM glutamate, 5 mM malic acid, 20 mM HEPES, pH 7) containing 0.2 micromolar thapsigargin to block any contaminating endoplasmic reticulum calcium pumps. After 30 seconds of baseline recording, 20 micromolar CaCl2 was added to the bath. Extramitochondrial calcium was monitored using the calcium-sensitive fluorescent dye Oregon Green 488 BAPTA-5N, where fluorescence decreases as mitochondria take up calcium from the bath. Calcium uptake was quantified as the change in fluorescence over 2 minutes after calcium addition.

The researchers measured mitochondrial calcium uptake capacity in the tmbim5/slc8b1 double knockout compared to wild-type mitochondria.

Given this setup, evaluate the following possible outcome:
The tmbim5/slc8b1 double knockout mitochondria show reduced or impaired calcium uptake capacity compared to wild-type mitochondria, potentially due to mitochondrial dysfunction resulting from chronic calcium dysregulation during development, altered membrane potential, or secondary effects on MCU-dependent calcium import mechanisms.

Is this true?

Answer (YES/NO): YES